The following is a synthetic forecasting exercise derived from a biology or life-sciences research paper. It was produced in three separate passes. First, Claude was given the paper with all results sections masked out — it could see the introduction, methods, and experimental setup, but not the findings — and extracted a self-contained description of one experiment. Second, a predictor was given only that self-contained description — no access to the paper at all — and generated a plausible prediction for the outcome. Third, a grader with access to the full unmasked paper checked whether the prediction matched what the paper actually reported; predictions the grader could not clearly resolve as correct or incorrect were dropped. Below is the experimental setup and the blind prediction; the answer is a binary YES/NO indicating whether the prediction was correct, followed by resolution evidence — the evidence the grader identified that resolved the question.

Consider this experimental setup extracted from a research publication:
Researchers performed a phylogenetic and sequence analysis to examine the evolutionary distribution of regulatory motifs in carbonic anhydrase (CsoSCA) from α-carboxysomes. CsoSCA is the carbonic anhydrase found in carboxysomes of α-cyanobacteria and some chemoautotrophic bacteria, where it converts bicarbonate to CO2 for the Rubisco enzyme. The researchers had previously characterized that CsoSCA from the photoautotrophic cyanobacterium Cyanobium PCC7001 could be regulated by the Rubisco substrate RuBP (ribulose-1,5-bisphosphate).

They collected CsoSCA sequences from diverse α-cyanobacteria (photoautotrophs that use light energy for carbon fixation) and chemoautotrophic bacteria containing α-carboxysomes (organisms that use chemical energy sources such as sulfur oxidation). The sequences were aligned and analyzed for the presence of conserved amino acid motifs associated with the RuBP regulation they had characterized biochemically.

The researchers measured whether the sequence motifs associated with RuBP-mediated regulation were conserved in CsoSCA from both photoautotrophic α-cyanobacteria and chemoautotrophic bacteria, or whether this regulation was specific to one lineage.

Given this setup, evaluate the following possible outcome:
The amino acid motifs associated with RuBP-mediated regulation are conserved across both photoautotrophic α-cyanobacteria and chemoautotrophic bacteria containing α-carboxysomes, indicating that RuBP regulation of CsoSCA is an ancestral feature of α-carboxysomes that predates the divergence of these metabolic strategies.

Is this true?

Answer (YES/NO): NO